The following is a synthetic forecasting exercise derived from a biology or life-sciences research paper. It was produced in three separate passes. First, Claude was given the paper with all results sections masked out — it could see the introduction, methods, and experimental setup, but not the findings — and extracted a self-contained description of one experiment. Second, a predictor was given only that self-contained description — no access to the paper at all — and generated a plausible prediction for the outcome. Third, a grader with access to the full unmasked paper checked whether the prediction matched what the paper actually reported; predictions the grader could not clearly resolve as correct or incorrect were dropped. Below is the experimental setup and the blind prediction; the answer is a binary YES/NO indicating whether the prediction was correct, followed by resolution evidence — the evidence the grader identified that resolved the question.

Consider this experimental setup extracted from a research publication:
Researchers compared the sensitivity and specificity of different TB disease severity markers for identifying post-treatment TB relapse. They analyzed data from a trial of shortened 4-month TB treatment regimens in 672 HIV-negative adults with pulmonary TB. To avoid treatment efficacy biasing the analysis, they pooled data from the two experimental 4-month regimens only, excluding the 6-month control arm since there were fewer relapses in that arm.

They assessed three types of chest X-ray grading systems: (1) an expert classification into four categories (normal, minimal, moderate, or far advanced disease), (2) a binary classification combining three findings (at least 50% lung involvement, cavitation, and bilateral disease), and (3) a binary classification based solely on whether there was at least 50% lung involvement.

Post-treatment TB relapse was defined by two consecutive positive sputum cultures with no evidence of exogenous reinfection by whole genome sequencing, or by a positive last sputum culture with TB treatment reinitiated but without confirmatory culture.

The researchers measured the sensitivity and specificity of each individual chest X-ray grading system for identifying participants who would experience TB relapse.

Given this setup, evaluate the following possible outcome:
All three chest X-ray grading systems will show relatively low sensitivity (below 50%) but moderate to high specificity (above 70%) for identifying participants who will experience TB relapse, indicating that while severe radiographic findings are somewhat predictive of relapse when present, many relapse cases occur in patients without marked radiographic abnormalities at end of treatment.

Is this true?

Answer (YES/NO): NO